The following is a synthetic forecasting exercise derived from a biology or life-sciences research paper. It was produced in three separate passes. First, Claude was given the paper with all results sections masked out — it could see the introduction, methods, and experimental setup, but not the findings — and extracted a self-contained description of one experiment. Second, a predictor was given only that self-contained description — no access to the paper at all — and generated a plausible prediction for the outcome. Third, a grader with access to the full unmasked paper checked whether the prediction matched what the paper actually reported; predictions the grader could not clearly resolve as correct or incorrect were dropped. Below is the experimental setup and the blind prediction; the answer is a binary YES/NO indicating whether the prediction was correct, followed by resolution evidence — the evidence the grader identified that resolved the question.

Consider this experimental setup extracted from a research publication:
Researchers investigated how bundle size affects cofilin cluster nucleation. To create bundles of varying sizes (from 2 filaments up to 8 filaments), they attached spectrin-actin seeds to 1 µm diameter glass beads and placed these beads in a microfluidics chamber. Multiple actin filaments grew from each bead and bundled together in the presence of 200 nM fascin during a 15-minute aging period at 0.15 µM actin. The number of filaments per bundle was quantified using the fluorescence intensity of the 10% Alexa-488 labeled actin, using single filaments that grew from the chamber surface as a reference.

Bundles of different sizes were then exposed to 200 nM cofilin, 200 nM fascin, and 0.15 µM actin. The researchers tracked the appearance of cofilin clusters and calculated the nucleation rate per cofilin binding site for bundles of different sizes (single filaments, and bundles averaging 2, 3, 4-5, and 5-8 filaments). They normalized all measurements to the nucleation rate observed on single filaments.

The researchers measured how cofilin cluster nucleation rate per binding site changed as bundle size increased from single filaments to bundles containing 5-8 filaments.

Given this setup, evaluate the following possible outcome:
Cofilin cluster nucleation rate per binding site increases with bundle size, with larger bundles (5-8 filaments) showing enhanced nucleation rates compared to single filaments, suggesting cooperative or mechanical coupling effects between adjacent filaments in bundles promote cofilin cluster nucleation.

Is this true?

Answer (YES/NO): NO